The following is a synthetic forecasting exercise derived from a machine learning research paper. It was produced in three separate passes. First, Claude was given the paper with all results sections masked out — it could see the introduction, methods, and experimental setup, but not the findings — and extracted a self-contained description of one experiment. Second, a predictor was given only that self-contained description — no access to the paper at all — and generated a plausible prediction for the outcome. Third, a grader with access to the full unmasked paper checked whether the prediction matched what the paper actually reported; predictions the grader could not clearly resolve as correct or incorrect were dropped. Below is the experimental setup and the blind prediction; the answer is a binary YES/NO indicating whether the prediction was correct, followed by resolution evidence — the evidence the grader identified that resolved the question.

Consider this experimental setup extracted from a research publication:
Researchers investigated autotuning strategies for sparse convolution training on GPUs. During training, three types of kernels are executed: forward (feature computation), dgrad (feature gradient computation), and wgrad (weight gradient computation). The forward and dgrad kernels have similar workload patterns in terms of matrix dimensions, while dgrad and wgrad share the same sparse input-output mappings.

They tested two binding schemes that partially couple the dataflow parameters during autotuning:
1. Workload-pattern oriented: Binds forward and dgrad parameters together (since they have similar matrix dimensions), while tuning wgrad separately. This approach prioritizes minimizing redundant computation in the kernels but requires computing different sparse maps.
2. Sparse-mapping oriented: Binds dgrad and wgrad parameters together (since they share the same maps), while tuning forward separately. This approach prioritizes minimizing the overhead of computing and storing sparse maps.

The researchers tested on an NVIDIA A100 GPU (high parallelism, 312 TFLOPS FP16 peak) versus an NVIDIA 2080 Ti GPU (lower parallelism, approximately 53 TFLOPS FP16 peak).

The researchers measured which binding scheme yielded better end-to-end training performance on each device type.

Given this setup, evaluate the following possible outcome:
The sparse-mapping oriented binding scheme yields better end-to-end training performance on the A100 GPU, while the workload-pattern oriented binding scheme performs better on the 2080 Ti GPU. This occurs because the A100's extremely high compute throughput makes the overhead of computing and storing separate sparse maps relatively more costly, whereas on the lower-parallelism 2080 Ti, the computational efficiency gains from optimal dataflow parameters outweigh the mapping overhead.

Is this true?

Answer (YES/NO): YES